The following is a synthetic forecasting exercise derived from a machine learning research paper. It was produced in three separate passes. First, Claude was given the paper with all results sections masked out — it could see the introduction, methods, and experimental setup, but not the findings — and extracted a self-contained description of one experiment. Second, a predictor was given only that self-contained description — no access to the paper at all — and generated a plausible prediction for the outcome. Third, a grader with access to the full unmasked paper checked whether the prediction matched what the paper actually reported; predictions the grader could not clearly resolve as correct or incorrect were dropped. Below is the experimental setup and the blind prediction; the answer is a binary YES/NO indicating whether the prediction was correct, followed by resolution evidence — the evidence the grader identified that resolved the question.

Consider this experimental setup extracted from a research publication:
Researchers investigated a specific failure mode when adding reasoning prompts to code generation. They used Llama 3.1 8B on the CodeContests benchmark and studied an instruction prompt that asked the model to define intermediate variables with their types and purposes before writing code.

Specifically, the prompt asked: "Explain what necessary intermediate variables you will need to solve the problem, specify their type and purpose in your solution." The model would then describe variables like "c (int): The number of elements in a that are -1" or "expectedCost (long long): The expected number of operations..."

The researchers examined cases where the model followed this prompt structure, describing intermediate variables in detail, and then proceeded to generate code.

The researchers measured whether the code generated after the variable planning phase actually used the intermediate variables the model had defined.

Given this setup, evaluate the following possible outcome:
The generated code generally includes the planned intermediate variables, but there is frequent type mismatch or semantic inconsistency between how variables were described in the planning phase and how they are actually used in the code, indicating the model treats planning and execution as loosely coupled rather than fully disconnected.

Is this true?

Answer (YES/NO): NO